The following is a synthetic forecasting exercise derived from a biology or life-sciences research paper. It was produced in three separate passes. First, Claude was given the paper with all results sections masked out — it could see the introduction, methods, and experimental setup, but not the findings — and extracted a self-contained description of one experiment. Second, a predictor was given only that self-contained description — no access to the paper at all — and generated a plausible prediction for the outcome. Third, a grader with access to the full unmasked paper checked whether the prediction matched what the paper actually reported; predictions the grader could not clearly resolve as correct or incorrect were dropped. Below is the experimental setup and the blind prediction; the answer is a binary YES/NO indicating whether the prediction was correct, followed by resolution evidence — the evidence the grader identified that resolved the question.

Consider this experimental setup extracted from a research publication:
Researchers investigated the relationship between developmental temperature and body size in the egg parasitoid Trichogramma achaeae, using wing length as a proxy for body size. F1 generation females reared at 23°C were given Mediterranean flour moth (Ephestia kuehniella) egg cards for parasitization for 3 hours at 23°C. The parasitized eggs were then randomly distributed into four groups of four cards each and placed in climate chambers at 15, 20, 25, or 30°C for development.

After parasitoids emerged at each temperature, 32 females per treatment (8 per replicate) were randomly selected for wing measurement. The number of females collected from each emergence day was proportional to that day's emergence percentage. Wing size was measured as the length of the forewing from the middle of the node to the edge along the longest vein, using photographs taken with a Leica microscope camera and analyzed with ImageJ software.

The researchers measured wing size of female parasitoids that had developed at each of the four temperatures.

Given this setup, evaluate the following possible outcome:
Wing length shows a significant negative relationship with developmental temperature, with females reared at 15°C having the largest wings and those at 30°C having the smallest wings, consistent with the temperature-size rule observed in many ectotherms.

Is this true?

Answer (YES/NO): YES